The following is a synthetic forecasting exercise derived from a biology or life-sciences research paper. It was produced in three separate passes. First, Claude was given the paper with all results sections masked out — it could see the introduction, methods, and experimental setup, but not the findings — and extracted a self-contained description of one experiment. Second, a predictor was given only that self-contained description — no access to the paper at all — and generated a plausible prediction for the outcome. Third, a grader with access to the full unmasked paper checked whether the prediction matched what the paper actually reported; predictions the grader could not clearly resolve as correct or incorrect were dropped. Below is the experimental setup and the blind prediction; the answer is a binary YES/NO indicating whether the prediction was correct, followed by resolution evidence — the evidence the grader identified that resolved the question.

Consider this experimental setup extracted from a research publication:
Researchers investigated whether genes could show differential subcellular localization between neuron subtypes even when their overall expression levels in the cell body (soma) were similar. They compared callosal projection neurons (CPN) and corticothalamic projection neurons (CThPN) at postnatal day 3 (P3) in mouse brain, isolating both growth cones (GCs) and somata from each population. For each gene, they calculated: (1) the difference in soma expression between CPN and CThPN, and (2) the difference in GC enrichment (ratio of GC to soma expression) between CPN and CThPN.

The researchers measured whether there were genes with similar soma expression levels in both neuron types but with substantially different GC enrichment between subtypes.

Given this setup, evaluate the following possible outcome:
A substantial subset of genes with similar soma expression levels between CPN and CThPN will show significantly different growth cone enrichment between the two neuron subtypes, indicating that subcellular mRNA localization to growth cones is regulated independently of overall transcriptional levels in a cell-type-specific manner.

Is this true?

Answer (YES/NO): YES